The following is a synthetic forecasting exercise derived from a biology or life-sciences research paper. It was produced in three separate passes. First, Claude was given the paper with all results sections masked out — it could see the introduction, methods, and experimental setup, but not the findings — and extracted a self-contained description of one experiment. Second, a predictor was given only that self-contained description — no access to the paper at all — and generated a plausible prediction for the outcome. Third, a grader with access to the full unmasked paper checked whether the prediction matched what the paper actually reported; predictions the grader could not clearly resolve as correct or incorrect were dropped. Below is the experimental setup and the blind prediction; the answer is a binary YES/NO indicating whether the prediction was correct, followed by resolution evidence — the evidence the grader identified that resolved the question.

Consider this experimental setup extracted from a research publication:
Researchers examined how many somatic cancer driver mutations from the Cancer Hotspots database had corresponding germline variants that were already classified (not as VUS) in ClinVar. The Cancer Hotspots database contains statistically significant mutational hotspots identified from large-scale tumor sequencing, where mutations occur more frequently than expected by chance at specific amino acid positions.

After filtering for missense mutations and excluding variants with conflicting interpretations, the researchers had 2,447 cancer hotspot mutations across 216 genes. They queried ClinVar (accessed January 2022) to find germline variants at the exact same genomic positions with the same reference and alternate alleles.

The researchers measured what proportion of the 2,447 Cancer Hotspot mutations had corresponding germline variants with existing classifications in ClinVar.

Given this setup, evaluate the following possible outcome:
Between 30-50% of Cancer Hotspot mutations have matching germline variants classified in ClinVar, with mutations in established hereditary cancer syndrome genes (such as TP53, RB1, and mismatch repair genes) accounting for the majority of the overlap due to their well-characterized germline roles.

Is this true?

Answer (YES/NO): NO